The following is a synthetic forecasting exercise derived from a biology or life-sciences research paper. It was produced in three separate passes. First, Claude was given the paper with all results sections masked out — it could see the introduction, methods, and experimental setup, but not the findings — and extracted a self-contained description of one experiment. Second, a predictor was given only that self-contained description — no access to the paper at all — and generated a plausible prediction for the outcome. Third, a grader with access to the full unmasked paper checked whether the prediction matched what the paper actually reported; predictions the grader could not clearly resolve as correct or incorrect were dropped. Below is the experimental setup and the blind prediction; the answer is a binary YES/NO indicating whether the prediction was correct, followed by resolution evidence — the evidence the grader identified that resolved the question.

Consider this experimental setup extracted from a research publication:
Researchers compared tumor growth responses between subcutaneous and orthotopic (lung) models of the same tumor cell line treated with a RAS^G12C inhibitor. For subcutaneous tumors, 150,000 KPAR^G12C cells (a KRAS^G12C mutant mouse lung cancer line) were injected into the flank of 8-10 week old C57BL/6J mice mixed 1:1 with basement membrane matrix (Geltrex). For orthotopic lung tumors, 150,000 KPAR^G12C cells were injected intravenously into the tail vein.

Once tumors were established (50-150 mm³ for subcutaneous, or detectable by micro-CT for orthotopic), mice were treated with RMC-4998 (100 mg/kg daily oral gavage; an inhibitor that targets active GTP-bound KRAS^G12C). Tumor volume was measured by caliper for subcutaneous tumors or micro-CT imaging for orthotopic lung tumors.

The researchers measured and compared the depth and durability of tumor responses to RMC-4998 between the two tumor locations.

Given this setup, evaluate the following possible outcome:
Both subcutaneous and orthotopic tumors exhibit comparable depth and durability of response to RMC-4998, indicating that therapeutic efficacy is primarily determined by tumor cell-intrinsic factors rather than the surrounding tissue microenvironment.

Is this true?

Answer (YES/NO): NO